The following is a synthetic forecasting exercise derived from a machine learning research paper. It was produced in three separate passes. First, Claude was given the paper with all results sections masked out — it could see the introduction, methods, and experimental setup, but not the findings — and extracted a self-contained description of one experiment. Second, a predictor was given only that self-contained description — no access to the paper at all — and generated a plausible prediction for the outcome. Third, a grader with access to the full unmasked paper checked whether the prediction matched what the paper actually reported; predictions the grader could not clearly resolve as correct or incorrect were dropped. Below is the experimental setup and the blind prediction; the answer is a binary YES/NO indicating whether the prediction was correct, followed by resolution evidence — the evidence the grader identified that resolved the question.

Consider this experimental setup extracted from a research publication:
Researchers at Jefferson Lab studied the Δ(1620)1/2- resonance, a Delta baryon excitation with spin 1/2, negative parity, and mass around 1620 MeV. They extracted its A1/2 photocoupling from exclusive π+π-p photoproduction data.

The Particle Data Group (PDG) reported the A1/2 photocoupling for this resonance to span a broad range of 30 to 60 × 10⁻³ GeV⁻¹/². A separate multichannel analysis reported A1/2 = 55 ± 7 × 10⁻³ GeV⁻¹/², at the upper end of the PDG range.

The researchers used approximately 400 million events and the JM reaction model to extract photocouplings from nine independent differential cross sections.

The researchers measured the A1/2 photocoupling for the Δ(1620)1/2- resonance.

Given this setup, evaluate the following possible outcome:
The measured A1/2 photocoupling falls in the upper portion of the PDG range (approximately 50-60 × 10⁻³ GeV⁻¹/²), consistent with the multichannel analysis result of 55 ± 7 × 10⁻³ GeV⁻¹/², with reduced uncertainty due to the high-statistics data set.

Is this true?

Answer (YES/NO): NO